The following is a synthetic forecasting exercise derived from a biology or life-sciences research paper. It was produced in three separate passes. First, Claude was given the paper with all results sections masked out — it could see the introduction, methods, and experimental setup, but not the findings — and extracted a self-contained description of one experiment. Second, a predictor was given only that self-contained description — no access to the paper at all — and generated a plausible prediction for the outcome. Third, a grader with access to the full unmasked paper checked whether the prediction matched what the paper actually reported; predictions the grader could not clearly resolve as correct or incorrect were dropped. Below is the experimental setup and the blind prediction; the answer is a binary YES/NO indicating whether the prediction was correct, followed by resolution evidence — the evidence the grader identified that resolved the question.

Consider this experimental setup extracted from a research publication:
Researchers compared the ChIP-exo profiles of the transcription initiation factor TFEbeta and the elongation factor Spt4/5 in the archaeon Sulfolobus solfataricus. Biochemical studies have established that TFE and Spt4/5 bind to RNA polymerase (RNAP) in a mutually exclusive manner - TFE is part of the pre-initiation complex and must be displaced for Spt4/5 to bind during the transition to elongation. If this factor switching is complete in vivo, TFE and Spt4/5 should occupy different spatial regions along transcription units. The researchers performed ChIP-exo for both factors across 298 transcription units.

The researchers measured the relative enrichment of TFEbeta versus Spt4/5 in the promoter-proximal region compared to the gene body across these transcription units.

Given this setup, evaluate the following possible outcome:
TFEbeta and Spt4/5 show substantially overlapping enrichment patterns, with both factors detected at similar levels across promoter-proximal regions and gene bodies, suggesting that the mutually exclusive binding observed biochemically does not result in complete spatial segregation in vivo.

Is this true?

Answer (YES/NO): NO